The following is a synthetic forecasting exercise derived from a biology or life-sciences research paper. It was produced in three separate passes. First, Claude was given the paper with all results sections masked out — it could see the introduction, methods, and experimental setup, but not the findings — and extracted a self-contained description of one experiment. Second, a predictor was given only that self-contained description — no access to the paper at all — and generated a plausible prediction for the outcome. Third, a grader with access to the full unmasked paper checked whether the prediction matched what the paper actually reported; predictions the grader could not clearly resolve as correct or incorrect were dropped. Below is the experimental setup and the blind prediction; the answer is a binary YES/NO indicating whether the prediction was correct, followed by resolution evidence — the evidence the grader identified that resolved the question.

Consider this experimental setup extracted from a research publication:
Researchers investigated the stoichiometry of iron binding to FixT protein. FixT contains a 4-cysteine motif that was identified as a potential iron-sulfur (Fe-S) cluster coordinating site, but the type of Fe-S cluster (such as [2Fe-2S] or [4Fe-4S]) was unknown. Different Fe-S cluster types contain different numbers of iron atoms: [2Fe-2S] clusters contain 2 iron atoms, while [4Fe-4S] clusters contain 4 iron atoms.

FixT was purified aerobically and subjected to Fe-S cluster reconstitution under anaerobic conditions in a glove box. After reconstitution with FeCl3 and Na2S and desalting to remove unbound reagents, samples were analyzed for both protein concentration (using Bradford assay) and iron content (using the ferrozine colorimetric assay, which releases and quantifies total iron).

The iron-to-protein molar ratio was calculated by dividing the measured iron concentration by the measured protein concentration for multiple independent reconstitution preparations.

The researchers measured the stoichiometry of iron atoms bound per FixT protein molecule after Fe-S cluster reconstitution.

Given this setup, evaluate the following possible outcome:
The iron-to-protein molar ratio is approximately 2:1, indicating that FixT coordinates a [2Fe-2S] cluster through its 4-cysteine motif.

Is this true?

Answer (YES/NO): NO